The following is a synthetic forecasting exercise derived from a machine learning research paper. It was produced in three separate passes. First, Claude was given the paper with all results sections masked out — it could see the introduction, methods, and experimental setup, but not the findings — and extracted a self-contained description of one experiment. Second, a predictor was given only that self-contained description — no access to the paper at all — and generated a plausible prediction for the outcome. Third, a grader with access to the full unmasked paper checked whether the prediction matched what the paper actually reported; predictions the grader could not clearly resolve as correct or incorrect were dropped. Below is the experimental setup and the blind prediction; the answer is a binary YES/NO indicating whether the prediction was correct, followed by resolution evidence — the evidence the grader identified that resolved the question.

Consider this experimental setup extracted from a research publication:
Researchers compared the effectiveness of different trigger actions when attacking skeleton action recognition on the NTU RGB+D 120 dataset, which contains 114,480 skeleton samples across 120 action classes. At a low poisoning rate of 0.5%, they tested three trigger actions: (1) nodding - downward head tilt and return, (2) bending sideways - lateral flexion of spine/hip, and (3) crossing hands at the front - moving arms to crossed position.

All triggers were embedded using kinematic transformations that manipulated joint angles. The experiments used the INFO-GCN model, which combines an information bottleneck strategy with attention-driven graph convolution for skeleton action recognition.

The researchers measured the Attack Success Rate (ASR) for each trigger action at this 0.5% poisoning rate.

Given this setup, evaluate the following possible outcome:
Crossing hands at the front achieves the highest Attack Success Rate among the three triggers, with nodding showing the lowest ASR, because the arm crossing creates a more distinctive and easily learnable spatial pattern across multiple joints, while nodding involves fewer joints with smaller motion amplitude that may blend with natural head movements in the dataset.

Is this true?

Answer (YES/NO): YES